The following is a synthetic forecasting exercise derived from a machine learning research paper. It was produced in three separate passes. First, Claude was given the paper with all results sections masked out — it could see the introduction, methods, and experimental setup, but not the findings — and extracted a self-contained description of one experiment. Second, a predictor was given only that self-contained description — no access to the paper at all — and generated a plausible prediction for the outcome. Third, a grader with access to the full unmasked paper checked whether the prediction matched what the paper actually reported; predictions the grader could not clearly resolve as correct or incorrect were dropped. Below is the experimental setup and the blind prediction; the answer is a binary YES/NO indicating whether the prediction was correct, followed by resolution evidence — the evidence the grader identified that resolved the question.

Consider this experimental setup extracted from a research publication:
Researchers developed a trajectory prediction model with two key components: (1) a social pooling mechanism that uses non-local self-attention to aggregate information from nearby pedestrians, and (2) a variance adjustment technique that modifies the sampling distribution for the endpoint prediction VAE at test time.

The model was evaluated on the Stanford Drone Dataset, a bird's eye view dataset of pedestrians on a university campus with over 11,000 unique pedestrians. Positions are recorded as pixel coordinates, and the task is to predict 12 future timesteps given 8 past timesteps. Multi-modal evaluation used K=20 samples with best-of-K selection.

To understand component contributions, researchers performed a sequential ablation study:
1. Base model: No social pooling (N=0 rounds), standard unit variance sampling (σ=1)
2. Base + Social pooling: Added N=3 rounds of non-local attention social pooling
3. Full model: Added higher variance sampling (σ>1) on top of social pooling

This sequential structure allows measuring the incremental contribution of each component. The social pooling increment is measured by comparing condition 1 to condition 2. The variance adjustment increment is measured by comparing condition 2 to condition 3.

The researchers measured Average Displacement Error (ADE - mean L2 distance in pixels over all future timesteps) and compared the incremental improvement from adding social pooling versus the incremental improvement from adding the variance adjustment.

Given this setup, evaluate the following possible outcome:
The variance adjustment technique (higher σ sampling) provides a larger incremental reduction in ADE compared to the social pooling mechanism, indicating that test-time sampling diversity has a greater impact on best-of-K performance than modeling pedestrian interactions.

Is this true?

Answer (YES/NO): NO